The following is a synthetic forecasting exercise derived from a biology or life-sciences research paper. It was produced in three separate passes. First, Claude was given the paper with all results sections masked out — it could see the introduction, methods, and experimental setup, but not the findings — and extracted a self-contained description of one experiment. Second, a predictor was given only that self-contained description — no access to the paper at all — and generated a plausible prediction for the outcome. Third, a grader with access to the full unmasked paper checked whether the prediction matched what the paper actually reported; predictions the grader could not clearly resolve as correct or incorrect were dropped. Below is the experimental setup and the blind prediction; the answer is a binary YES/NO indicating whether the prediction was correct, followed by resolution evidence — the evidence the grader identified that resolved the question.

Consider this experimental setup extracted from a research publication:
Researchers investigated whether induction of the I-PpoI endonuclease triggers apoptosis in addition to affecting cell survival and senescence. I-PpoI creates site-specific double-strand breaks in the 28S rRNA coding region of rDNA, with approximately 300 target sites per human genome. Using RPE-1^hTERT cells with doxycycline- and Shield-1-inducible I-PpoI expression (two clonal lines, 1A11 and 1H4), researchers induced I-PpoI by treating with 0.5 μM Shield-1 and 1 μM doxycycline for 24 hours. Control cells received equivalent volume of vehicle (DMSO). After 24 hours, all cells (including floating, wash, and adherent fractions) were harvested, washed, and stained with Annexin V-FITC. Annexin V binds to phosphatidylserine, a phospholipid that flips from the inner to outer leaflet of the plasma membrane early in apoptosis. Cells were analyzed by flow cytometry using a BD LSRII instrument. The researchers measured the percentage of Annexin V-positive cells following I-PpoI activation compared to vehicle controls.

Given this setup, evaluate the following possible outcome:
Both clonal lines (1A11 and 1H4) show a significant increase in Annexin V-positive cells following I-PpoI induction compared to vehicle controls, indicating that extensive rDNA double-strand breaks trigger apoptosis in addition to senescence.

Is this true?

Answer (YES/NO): NO